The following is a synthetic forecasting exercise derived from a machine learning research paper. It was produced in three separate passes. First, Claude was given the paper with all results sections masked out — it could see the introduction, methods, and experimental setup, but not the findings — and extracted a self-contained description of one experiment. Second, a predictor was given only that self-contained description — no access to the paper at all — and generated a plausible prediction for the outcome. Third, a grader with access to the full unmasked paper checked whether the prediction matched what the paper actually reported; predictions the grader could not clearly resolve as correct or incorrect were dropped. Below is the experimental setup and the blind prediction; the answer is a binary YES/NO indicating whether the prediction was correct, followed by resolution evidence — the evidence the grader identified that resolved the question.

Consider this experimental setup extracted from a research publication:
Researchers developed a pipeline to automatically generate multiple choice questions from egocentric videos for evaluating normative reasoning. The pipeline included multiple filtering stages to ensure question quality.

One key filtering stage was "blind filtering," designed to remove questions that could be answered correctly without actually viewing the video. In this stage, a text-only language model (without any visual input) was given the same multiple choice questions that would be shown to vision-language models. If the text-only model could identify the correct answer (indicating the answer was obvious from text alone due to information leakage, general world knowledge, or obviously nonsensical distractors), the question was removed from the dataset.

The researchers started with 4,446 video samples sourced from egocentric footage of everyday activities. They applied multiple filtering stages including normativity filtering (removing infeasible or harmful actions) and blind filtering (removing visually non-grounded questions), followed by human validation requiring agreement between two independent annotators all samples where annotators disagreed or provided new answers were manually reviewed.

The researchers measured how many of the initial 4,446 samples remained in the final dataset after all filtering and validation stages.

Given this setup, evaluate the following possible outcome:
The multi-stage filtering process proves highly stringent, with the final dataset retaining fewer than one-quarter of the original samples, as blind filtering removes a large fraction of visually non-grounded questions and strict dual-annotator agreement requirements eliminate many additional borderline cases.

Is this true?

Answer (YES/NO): NO